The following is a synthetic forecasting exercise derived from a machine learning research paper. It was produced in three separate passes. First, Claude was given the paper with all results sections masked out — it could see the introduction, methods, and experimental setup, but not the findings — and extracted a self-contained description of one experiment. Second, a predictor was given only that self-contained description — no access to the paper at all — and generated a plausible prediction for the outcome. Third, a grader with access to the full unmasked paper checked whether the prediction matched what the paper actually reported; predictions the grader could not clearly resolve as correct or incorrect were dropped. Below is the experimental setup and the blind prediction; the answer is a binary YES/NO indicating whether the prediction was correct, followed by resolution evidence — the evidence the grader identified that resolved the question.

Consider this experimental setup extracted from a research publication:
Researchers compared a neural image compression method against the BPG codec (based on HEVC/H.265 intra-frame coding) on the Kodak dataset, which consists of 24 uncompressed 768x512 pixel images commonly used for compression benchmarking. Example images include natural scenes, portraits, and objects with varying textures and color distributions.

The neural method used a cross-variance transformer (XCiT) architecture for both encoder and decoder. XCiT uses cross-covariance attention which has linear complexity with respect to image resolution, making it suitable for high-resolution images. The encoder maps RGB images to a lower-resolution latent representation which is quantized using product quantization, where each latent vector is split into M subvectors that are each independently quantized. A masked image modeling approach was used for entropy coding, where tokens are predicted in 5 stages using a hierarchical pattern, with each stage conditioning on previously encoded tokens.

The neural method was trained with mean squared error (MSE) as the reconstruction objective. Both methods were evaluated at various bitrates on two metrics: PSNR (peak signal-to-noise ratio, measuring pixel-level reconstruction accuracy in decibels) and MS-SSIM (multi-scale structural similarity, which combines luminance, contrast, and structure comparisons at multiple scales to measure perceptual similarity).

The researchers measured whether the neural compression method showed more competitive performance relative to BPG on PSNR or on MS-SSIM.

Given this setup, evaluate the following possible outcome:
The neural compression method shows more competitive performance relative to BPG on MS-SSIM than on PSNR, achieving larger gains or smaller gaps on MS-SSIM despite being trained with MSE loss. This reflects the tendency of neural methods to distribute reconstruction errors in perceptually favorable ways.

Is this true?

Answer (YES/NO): YES